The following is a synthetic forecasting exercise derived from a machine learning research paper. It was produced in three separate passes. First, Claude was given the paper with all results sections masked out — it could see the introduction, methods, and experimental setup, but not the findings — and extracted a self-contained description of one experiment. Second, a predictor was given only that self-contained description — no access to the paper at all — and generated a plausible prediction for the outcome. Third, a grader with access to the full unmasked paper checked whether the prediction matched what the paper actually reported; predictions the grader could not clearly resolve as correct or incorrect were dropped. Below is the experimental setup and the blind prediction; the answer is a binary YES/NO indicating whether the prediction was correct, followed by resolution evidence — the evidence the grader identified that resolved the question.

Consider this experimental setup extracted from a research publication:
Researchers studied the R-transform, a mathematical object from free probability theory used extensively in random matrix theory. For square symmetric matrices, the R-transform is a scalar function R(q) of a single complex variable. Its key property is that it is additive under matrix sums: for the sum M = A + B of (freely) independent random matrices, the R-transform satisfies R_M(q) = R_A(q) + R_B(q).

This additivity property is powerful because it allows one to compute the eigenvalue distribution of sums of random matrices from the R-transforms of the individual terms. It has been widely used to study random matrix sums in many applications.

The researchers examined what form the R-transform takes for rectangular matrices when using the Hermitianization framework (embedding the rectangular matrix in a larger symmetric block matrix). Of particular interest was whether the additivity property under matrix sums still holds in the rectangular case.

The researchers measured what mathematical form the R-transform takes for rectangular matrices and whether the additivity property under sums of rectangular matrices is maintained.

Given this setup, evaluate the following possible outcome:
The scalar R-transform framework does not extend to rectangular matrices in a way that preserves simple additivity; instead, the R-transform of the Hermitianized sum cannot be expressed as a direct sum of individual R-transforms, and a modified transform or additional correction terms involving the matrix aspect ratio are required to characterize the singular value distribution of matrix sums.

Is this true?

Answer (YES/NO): NO